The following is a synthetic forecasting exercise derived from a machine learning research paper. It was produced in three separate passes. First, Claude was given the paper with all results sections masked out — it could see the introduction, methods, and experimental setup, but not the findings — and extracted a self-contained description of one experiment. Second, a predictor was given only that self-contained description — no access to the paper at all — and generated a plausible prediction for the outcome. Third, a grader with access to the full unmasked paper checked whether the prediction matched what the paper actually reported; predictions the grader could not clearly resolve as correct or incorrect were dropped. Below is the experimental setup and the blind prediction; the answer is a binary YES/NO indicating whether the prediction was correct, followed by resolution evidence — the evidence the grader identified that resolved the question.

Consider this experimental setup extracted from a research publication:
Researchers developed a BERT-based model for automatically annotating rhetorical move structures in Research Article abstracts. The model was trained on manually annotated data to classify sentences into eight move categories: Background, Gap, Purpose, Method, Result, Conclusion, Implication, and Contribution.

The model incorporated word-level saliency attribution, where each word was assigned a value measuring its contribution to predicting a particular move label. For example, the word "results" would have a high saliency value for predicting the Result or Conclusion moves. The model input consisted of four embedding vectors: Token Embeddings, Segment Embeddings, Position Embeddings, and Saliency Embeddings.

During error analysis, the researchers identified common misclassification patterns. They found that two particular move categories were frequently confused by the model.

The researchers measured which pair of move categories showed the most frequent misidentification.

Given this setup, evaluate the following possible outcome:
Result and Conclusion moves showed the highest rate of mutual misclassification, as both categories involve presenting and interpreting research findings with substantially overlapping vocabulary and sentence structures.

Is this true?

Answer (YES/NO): NO